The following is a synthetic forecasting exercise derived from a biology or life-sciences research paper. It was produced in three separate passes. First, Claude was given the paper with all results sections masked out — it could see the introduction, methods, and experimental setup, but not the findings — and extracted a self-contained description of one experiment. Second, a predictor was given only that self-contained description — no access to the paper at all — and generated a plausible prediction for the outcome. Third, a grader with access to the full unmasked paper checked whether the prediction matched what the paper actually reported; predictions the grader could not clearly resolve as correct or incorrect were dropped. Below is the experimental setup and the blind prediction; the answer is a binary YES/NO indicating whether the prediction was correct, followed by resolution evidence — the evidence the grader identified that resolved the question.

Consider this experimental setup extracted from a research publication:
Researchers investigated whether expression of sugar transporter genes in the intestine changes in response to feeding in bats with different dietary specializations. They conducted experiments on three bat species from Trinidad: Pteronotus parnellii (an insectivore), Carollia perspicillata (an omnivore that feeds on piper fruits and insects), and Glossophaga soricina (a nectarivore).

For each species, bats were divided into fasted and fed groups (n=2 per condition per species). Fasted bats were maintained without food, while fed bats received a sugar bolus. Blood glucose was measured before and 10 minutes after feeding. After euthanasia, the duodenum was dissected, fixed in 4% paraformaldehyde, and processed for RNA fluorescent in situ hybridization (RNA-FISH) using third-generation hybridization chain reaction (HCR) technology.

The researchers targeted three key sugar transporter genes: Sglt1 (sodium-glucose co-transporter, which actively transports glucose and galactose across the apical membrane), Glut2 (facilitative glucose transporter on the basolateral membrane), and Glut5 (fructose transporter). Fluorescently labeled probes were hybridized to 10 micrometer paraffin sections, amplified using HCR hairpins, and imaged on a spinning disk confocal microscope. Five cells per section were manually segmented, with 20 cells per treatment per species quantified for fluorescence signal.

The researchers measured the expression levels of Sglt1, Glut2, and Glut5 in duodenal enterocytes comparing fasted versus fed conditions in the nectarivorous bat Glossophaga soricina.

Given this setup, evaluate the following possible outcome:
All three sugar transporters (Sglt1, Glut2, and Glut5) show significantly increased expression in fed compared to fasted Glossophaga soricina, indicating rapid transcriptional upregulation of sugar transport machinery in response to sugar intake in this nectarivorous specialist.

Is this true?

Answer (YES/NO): NO